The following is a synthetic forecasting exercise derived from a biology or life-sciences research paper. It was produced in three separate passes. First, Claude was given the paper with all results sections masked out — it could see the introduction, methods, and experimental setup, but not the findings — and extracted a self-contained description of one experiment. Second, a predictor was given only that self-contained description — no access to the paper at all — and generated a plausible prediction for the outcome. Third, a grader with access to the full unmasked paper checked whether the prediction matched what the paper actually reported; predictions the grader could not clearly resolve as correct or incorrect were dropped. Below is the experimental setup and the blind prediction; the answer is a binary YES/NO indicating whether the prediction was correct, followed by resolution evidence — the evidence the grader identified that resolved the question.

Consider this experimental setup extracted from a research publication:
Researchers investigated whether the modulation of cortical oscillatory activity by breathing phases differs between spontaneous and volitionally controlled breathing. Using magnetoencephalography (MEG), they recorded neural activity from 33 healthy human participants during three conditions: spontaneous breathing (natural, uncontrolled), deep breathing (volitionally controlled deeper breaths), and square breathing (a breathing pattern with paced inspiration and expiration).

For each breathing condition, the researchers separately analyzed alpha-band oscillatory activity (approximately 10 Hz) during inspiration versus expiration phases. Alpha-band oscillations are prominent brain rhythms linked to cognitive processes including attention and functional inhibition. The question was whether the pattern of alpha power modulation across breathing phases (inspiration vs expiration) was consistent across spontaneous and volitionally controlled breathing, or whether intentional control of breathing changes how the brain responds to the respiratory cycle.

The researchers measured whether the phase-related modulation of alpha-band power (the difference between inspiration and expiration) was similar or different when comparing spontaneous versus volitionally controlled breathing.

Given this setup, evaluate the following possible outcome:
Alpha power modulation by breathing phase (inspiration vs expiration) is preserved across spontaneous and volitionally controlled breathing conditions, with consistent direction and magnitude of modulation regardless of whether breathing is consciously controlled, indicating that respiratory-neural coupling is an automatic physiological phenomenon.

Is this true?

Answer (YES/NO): YES